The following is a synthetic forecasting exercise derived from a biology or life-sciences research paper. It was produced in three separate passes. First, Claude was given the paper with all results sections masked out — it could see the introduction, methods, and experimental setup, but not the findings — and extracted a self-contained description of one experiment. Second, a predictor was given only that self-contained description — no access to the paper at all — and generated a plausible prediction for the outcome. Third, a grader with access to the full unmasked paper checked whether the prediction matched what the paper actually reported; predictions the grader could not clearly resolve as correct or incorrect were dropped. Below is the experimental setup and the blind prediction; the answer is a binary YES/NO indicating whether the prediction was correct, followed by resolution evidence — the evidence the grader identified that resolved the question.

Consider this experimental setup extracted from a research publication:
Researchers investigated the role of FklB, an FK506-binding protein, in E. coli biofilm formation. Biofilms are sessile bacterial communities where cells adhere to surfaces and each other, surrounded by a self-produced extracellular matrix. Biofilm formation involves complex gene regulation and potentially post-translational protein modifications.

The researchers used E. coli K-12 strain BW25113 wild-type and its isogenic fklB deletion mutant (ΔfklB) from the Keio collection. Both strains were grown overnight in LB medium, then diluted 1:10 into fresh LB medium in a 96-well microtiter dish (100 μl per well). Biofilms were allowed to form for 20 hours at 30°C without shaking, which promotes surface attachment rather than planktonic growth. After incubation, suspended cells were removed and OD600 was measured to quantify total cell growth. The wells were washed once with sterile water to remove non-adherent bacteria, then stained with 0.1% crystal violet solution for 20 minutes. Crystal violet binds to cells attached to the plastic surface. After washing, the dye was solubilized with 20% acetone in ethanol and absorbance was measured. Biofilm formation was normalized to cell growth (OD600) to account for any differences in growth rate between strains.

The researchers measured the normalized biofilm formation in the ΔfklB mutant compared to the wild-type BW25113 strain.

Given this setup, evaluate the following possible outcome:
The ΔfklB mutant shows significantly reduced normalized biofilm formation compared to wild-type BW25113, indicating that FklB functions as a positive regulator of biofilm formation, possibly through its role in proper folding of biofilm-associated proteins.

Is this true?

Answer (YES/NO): NO